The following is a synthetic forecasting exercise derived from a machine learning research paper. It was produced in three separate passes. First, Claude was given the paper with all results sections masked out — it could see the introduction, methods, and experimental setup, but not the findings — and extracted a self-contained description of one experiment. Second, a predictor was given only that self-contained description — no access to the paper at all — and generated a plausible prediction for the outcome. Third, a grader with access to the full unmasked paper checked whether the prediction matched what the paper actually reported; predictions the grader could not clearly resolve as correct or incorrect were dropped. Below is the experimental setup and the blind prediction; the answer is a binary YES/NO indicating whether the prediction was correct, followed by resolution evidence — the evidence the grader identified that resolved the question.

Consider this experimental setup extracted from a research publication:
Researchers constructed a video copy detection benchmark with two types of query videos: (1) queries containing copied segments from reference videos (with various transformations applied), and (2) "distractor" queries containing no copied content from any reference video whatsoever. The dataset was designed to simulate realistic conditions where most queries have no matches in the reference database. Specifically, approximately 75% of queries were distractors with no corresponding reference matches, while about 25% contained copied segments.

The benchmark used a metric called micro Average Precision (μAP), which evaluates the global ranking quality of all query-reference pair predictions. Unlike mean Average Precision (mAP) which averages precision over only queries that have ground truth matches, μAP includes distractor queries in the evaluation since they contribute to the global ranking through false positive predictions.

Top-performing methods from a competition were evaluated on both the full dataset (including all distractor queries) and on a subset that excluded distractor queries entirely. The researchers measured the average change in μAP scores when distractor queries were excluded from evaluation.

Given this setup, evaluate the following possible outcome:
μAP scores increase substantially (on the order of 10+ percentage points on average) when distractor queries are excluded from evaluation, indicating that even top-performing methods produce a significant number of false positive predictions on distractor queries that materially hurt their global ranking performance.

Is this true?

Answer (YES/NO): NO